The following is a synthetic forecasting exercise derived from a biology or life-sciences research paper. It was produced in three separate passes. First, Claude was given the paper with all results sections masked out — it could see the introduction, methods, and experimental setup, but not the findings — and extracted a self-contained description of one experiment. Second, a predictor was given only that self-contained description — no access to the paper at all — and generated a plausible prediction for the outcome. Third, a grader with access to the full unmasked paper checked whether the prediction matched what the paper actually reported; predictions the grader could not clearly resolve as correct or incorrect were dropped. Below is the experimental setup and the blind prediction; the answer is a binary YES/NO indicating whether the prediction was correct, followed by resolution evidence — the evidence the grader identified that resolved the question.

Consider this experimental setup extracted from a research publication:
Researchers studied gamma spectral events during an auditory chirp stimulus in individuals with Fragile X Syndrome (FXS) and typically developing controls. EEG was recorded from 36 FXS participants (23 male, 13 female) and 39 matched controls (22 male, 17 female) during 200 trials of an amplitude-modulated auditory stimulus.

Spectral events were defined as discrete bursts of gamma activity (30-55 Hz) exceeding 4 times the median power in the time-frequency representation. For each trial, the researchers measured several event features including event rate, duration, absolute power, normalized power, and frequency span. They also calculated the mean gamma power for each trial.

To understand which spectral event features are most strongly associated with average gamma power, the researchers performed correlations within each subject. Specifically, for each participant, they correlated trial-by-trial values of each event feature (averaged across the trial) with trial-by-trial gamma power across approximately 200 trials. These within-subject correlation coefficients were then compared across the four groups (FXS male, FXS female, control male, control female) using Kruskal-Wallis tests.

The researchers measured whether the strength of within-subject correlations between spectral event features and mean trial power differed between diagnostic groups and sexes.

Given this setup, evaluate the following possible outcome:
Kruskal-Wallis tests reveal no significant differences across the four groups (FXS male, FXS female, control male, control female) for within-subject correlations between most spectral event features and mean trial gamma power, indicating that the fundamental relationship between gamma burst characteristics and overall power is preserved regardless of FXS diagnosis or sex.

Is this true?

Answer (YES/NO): YES